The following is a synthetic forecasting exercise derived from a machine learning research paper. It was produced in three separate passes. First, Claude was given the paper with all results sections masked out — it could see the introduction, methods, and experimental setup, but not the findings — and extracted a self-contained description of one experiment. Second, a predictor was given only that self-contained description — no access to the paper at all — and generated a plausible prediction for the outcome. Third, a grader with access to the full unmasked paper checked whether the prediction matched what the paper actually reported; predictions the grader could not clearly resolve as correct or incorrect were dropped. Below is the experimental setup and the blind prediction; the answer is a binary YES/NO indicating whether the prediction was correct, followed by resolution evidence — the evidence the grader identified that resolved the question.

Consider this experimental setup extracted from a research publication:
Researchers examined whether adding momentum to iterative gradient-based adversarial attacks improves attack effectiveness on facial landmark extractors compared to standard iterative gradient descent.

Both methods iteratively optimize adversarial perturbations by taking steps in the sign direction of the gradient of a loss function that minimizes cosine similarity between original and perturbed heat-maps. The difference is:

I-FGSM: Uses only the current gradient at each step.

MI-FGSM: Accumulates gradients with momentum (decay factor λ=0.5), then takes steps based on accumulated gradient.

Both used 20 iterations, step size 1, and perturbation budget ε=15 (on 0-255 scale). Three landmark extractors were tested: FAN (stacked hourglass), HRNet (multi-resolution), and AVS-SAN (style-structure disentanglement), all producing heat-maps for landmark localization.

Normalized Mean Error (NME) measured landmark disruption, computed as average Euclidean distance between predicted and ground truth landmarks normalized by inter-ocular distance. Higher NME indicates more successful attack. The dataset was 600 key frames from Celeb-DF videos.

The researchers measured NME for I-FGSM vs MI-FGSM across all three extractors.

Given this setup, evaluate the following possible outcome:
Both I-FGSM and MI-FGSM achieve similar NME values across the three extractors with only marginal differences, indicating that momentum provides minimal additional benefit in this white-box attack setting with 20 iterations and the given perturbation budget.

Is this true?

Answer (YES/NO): YES